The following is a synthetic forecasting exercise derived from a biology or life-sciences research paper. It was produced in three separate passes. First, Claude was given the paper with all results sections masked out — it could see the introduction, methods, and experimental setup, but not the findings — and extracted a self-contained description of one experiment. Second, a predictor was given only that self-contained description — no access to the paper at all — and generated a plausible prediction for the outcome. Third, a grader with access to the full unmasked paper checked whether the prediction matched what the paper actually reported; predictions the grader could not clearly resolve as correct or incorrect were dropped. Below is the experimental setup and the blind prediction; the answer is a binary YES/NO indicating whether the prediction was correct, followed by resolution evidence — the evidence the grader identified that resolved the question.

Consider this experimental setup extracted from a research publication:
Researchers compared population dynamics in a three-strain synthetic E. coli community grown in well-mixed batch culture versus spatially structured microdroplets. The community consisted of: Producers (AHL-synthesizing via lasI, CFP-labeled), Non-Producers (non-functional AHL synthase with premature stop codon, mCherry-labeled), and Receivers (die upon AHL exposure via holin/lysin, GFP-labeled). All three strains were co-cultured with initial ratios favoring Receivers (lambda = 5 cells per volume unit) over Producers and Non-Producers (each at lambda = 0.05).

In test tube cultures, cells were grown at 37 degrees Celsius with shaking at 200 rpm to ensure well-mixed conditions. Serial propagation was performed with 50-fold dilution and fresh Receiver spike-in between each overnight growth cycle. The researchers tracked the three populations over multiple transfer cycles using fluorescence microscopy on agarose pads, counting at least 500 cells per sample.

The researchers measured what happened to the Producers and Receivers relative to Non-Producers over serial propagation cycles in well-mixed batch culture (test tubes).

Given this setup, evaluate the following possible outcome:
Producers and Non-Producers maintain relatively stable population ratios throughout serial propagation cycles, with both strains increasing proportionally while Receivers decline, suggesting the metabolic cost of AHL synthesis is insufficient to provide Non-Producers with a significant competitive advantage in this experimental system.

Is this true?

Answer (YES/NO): NO